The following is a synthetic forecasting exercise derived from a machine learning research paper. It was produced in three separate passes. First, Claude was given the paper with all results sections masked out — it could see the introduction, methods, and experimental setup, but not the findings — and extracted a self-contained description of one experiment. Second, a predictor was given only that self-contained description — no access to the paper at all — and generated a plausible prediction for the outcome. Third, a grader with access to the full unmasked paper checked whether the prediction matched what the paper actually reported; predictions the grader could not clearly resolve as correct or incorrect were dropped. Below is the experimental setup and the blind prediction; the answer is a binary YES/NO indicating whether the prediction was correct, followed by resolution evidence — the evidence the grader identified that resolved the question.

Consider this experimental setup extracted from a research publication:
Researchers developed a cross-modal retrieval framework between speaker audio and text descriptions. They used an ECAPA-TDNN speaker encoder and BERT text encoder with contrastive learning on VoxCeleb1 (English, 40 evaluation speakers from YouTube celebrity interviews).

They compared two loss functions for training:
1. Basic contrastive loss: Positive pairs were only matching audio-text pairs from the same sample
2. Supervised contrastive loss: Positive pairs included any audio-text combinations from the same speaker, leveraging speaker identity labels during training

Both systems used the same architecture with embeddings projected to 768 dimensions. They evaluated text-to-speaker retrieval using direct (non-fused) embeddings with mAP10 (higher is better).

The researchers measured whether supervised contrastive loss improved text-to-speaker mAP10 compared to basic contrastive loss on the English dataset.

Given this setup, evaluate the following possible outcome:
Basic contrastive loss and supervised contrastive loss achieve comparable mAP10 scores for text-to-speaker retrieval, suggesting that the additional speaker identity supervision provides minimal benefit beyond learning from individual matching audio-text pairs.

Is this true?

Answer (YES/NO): NO